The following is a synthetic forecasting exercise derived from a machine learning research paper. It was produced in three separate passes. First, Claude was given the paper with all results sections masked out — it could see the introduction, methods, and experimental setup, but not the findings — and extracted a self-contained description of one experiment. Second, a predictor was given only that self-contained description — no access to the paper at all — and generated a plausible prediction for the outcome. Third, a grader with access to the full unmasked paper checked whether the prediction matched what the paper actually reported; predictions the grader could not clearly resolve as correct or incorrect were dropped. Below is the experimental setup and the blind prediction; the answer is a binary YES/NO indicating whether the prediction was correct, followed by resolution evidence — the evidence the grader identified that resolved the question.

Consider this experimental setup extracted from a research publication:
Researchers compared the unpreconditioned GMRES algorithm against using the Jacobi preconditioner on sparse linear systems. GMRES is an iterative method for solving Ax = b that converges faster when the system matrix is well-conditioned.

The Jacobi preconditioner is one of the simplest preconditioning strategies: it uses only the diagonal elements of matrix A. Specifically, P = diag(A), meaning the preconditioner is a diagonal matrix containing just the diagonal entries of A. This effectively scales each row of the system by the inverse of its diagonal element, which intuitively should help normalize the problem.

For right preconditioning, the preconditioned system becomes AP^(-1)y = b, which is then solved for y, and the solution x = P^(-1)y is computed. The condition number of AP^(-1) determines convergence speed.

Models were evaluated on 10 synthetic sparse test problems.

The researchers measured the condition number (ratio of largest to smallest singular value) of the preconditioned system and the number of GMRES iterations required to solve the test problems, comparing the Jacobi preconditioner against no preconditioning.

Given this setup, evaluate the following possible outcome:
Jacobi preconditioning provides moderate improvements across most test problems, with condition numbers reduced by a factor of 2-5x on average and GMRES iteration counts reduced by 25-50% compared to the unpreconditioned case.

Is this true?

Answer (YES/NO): NO